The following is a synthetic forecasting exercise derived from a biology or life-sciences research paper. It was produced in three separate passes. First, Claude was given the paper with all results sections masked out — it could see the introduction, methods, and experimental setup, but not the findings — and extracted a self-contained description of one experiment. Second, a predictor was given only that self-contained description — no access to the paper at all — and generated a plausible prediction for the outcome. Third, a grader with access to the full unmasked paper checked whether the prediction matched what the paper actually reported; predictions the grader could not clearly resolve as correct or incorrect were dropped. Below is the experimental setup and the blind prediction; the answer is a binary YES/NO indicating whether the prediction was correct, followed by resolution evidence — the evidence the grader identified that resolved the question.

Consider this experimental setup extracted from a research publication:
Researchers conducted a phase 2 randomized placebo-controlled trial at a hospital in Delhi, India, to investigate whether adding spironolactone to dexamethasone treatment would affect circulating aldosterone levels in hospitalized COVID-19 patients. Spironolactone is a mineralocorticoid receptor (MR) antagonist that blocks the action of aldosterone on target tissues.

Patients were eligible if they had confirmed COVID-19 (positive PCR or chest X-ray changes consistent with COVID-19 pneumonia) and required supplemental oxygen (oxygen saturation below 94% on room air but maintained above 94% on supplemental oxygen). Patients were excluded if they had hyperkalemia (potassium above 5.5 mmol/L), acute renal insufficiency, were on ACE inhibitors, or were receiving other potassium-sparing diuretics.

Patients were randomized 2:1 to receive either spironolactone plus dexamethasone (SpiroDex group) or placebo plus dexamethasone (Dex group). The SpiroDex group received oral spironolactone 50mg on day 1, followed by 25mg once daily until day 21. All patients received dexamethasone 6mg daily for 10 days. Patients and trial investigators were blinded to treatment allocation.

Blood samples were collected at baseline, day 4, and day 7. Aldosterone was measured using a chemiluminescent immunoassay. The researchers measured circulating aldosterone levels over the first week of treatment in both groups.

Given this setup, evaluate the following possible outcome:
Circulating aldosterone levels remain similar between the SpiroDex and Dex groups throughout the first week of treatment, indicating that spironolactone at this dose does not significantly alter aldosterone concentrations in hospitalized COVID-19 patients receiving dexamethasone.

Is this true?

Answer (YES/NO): NO